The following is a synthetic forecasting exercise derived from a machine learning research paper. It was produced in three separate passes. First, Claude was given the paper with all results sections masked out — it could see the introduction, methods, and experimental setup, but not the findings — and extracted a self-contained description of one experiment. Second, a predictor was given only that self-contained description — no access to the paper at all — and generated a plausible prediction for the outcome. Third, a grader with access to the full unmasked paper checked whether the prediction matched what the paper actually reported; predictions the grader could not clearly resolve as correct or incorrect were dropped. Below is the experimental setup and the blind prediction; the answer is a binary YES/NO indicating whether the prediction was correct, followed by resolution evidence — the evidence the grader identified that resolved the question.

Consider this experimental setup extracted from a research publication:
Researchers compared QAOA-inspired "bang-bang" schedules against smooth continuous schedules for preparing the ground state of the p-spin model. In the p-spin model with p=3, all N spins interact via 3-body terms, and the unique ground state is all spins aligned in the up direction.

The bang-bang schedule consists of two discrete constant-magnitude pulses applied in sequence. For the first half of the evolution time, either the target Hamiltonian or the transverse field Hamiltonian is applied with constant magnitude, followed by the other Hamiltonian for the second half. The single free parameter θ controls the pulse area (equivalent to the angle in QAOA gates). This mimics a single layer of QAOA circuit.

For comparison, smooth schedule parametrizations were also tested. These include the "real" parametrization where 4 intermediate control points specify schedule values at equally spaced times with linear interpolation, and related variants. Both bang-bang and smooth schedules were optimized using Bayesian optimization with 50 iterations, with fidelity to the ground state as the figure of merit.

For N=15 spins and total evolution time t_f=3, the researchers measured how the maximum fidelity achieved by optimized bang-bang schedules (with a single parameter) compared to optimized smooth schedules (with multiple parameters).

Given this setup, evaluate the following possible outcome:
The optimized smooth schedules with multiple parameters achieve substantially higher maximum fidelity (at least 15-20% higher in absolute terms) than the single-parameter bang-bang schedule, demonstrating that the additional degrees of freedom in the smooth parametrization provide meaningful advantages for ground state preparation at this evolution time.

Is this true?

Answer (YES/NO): NO